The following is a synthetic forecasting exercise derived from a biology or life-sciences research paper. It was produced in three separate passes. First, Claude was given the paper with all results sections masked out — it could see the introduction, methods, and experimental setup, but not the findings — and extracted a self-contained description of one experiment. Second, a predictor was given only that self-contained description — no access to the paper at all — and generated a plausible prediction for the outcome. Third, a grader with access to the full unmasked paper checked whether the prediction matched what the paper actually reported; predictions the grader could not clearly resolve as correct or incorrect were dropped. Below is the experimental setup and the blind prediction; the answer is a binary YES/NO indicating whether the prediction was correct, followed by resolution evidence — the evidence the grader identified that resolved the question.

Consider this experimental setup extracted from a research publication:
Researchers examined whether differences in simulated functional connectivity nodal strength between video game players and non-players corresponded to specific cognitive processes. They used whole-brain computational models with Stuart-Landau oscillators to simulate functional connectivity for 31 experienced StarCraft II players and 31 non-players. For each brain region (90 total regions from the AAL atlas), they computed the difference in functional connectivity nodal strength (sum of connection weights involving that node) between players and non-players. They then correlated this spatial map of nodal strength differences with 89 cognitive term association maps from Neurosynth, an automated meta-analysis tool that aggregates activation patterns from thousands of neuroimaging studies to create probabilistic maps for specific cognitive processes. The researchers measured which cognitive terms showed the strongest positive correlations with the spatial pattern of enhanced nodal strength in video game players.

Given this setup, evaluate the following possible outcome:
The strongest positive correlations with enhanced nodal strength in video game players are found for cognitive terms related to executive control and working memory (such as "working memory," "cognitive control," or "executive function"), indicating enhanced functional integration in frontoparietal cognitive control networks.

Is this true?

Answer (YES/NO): NO